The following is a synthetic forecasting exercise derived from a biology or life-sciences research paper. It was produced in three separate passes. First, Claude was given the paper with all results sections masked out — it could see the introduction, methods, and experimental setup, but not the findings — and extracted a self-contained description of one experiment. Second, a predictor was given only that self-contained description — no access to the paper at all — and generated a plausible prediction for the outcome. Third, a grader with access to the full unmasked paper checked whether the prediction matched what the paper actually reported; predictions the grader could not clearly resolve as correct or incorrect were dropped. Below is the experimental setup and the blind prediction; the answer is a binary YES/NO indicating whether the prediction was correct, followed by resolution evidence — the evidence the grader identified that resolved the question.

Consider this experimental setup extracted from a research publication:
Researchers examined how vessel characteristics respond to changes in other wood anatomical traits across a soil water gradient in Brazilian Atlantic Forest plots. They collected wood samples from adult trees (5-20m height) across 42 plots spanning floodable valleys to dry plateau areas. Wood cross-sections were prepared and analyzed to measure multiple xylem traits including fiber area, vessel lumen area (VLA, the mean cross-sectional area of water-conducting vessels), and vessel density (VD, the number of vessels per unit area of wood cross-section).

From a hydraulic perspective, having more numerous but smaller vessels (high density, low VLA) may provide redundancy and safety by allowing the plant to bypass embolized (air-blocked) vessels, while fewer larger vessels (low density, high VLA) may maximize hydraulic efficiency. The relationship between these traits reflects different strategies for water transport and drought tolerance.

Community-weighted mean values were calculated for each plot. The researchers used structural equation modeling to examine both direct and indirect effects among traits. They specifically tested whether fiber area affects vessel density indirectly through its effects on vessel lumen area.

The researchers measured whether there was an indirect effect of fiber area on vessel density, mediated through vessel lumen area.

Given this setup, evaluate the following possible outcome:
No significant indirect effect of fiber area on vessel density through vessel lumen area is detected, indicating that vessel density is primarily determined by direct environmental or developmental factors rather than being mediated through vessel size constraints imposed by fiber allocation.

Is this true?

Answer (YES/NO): NO